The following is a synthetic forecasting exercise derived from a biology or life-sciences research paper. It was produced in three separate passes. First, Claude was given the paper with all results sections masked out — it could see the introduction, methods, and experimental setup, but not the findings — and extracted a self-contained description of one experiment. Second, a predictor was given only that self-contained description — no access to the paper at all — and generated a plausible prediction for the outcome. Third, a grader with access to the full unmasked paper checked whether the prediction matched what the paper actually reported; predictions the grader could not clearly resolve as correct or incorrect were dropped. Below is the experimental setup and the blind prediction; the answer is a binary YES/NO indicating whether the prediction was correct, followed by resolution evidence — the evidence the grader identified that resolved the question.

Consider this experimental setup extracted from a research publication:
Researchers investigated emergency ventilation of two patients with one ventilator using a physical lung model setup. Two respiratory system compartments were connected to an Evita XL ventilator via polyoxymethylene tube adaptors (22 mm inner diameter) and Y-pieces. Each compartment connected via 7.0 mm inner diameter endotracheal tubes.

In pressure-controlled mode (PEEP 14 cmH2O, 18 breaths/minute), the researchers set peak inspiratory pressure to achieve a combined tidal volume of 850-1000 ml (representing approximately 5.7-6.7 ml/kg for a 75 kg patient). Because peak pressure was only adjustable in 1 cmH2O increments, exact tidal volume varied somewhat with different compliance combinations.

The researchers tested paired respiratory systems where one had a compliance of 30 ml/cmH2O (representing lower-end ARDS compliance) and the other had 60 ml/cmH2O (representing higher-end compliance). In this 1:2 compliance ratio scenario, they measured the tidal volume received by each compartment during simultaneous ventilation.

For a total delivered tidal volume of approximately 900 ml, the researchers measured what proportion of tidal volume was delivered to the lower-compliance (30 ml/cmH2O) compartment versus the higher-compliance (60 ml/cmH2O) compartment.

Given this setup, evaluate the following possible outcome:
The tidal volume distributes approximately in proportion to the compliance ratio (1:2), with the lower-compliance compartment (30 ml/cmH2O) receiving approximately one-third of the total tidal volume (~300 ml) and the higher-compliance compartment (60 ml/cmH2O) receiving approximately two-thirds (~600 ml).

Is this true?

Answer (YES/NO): YES